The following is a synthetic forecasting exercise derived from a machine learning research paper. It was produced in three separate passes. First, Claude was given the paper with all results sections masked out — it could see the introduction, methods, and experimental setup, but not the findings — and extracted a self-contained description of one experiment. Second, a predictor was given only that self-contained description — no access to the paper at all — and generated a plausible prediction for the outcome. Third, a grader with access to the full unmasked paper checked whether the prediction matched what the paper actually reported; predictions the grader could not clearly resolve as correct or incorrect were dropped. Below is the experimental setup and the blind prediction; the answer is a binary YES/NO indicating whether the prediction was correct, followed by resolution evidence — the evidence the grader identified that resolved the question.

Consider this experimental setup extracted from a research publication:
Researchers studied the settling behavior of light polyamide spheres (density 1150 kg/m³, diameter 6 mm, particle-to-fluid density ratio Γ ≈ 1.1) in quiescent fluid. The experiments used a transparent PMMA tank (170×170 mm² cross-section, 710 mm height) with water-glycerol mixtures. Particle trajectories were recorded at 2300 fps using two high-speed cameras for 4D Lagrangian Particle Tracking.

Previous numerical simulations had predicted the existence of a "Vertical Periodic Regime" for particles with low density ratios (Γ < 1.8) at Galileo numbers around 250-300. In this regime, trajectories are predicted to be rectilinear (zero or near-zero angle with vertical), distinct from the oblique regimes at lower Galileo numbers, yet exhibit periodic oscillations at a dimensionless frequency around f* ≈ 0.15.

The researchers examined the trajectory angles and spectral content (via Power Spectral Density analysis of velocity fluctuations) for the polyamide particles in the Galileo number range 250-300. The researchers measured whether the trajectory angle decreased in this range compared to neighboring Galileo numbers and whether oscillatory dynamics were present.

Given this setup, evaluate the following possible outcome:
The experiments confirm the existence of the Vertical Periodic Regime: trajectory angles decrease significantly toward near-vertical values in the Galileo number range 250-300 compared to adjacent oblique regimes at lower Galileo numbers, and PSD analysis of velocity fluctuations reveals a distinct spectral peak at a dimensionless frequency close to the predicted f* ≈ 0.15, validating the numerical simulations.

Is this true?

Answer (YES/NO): NO